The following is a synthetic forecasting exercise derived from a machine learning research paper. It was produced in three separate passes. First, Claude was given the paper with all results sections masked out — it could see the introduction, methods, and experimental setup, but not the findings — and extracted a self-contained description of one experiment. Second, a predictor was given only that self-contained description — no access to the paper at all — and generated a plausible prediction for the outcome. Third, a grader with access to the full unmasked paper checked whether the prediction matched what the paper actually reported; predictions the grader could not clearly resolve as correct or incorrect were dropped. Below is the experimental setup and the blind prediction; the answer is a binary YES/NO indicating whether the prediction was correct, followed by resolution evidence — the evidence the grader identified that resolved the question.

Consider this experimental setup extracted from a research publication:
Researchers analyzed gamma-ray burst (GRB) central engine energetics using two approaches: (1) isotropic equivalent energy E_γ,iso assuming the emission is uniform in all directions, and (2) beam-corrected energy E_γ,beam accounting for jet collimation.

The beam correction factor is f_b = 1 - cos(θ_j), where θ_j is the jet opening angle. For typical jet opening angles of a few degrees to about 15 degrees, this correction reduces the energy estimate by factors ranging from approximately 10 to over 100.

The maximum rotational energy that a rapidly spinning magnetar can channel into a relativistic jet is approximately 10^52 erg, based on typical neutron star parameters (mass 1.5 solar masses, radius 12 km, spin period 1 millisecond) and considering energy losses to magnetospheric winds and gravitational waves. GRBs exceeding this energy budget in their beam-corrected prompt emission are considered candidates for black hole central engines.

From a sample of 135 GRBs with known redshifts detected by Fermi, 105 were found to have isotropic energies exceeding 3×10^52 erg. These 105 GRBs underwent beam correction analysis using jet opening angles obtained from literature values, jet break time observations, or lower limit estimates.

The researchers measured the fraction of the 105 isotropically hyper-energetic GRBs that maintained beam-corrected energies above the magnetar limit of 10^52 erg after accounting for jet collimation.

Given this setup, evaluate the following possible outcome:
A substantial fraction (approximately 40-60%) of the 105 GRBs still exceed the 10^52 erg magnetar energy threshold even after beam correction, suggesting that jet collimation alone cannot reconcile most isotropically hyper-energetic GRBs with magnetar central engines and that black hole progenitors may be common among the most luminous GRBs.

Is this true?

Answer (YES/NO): NO